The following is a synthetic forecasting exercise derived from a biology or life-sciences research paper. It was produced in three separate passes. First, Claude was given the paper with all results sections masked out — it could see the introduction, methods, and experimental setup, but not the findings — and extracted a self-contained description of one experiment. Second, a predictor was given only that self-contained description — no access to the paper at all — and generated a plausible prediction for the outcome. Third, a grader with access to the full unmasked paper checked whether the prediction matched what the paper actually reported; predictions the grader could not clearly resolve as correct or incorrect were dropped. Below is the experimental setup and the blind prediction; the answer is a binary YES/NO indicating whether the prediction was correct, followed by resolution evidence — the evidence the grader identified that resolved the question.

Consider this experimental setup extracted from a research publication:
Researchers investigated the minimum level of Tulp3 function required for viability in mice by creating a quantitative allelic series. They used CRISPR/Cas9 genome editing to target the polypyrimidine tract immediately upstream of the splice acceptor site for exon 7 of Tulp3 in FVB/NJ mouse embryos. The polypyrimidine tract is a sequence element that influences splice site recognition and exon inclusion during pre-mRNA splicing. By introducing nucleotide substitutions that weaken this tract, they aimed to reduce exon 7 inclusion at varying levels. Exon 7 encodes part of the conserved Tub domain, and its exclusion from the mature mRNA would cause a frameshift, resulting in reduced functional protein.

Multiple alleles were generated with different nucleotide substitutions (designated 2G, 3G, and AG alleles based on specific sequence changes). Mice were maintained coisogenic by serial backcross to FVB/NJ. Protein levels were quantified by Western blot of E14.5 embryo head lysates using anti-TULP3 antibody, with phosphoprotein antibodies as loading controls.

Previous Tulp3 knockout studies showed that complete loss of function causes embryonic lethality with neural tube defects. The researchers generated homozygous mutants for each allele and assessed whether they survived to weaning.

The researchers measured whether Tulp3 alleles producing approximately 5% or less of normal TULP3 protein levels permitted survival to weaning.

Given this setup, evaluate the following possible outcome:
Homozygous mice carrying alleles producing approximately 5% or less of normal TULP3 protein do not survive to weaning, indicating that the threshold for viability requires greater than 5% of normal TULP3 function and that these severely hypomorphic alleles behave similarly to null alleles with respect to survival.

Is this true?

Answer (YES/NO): NO